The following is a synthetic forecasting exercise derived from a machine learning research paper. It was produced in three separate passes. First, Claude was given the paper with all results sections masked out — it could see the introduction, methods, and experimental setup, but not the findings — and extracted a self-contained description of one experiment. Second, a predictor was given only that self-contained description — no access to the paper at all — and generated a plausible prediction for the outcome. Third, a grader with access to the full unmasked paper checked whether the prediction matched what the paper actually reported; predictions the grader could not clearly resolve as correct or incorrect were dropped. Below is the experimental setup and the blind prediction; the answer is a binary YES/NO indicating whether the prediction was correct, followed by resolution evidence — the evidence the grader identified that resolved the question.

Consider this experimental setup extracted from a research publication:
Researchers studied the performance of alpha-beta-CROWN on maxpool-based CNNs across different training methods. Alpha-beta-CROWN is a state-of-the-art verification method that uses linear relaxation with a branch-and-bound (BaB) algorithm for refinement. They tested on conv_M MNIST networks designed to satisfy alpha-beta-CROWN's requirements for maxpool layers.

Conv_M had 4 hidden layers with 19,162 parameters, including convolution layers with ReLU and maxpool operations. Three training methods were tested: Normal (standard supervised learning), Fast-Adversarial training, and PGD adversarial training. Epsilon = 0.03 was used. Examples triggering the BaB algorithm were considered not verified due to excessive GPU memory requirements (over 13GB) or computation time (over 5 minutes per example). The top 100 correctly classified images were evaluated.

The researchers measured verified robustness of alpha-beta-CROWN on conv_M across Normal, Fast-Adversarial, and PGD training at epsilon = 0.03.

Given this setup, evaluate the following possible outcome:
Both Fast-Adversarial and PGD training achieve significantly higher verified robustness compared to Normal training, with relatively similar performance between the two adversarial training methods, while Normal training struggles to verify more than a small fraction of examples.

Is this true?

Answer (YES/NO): NO